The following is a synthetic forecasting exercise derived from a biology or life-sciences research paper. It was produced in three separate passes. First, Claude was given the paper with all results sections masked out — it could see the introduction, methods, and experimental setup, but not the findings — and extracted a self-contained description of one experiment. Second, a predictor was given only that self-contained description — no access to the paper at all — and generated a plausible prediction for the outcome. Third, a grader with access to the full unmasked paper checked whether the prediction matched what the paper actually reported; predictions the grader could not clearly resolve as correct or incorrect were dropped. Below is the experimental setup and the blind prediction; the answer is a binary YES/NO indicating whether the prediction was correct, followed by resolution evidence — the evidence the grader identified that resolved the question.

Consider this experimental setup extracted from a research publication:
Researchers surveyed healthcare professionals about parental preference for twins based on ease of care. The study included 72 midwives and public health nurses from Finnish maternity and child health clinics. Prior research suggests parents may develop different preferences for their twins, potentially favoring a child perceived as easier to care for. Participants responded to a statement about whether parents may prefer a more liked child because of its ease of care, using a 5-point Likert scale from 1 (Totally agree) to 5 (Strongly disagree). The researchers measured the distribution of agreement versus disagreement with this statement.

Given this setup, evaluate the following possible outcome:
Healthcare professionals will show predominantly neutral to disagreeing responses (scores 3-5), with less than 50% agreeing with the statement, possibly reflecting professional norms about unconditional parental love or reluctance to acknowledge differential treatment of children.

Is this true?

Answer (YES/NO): NO